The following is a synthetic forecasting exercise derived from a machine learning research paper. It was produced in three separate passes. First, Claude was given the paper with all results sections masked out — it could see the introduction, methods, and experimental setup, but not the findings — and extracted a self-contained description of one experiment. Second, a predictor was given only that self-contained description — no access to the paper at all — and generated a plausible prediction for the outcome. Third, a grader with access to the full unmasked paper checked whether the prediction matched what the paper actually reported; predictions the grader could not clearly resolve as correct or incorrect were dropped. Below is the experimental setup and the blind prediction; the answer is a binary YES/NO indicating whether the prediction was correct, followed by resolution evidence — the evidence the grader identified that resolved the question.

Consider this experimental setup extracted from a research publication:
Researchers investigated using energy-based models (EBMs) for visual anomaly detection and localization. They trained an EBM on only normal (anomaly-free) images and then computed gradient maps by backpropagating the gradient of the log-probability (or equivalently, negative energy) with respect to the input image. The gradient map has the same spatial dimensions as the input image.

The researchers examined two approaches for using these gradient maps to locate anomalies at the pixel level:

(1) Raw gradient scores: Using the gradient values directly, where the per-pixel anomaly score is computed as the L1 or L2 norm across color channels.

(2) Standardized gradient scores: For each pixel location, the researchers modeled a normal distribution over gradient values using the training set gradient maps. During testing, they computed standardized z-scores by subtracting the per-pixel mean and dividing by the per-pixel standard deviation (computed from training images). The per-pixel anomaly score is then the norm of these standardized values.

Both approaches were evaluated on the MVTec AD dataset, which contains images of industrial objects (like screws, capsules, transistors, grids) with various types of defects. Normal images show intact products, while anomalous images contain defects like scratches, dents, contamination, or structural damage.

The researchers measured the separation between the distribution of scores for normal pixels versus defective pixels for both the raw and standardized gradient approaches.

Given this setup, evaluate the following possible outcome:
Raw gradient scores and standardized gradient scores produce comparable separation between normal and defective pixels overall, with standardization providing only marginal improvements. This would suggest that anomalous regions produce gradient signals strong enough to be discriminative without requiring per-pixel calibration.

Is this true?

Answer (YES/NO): NO